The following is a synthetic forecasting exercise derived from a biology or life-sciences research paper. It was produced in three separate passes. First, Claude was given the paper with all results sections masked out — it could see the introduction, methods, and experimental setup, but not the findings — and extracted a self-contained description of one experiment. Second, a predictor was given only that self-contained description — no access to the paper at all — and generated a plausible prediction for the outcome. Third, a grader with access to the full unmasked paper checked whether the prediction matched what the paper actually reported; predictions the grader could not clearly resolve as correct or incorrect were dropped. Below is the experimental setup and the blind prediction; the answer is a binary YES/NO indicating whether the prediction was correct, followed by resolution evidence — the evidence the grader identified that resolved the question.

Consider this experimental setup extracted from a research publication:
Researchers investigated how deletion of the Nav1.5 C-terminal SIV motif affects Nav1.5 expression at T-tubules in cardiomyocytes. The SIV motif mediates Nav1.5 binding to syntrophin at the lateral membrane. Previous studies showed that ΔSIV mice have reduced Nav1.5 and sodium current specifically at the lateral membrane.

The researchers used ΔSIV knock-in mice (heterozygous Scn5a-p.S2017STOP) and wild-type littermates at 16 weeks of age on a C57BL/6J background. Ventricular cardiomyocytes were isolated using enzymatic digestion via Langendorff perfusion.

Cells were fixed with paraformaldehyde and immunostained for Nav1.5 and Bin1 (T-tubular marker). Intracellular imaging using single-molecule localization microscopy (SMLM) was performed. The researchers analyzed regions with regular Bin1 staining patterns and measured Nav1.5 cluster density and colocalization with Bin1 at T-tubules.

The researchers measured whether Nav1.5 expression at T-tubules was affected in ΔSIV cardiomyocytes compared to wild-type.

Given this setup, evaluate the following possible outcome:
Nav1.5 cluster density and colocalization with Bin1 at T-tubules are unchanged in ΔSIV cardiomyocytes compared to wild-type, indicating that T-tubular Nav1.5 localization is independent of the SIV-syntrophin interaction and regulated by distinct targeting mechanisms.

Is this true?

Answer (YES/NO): YES